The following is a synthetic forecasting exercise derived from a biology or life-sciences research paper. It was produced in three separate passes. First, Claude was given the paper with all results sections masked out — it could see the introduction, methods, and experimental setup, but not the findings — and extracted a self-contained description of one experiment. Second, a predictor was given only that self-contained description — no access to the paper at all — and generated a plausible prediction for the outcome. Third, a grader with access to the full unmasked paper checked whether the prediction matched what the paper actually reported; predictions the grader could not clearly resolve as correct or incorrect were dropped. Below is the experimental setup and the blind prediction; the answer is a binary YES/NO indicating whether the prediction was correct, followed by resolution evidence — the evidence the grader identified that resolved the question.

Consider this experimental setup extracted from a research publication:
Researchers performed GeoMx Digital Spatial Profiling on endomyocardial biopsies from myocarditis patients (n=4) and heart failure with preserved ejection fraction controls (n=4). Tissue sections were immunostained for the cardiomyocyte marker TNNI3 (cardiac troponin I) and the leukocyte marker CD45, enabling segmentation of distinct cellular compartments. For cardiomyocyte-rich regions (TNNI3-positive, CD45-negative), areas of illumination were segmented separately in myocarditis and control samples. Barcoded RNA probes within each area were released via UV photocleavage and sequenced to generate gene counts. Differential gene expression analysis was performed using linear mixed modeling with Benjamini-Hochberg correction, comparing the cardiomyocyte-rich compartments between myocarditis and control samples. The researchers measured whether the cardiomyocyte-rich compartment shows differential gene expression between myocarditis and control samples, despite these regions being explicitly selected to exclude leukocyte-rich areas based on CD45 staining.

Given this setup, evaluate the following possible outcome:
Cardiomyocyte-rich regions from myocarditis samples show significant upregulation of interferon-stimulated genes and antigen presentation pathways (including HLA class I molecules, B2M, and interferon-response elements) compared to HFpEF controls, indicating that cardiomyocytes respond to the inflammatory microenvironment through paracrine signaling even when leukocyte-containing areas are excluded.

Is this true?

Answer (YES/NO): YES